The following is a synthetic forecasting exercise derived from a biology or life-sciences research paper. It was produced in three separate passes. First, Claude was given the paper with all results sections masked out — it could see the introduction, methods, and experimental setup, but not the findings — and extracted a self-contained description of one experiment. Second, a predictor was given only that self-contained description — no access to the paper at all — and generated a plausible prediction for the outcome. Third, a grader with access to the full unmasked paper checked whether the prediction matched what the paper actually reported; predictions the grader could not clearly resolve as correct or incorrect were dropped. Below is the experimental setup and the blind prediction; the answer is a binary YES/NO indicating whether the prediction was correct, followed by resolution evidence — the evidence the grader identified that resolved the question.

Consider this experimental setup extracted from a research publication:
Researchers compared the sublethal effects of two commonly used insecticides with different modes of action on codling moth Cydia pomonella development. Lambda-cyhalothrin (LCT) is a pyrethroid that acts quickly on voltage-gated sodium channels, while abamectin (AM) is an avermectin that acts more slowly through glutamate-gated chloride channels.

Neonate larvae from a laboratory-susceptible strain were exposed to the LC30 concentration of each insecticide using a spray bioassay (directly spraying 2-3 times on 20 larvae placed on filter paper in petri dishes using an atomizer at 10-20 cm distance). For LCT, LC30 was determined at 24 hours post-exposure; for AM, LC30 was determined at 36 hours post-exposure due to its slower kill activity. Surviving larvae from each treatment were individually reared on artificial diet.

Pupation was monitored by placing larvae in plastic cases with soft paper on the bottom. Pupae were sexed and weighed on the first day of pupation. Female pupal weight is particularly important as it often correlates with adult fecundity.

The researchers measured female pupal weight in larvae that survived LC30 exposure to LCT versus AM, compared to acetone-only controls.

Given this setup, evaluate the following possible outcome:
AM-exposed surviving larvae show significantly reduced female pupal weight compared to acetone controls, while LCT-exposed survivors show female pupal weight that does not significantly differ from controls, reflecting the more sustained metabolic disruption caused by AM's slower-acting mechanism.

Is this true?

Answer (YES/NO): NO